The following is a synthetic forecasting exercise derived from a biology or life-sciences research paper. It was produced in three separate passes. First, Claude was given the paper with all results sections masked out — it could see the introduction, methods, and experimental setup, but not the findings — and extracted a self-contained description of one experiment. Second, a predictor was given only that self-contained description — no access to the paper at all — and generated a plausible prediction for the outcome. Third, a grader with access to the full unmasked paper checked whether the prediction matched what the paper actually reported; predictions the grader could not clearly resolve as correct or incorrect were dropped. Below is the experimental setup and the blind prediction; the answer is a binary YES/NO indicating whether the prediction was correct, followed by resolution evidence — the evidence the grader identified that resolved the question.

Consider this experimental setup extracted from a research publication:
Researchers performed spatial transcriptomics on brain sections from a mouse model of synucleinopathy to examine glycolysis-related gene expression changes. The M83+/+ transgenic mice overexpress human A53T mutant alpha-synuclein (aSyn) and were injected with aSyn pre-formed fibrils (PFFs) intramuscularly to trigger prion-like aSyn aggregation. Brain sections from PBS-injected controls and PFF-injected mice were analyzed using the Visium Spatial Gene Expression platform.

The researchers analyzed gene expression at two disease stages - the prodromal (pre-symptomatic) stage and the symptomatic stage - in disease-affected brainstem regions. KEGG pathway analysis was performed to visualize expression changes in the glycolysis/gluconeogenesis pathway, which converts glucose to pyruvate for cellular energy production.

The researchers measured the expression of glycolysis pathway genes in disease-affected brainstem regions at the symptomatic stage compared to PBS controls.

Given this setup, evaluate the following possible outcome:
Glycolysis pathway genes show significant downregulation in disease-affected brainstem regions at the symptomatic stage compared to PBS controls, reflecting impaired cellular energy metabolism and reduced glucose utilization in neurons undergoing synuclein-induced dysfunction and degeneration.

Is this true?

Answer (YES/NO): YES